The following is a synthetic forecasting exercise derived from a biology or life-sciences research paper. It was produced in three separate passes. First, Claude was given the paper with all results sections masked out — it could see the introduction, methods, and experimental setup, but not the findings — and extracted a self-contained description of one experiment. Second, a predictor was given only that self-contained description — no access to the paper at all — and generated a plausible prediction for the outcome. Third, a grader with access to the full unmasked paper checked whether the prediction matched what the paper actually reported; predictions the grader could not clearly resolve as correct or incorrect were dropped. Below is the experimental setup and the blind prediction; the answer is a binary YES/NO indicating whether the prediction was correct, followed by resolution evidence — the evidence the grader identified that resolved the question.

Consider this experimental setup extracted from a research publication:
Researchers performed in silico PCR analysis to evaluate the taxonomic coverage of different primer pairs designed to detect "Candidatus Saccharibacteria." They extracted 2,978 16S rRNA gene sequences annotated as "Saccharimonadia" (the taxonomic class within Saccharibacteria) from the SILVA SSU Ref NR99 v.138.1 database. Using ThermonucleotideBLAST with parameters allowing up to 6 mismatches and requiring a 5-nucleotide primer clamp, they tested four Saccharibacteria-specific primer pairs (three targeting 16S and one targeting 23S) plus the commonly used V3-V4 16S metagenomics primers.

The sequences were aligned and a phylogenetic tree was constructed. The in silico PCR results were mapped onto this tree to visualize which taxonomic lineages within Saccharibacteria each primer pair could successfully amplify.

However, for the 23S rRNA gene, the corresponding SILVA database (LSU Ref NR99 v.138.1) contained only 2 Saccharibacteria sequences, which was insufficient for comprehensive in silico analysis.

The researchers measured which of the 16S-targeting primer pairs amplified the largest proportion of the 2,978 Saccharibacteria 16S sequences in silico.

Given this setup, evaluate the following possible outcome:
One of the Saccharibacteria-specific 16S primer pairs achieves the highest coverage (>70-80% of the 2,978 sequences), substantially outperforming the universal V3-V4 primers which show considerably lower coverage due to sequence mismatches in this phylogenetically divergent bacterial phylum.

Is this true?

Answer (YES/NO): NO